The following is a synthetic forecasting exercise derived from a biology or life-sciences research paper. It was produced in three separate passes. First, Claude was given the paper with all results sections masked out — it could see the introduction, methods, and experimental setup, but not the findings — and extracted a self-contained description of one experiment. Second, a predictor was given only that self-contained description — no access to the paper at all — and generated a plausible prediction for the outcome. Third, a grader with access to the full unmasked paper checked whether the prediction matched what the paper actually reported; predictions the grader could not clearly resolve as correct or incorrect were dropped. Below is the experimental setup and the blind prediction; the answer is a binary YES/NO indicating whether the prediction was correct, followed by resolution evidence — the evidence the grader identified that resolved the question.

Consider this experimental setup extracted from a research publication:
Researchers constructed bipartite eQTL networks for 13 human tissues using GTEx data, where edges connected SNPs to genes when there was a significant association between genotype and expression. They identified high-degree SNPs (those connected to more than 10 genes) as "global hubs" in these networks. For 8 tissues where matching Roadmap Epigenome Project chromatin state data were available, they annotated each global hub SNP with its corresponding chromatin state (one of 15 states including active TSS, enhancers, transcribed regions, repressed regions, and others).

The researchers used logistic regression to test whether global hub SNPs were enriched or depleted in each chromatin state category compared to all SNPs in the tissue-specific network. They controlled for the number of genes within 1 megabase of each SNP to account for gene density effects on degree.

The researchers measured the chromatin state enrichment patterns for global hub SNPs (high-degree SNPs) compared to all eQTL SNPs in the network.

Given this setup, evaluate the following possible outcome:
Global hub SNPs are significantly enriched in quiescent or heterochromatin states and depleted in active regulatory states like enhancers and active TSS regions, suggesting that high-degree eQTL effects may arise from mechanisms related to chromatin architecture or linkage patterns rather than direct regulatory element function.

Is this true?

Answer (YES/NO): NO